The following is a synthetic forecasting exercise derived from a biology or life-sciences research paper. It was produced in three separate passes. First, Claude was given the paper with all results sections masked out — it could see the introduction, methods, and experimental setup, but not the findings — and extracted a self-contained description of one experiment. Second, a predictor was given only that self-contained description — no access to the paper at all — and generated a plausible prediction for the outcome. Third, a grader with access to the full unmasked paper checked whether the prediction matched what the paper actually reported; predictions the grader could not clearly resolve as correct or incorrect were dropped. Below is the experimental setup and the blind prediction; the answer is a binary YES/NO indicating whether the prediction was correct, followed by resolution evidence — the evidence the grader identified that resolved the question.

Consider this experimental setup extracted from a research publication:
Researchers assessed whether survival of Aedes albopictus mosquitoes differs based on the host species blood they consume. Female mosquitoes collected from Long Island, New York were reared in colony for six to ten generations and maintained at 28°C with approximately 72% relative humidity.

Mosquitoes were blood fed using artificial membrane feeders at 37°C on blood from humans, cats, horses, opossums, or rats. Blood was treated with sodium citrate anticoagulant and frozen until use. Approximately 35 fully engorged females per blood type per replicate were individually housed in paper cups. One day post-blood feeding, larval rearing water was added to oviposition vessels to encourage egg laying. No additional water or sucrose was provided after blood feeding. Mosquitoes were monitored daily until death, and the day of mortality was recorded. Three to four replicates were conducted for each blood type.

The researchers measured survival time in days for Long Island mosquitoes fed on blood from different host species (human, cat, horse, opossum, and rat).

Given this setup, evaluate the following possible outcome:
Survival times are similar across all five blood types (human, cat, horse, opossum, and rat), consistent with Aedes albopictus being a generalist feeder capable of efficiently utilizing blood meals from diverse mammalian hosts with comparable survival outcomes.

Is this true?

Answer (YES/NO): YES